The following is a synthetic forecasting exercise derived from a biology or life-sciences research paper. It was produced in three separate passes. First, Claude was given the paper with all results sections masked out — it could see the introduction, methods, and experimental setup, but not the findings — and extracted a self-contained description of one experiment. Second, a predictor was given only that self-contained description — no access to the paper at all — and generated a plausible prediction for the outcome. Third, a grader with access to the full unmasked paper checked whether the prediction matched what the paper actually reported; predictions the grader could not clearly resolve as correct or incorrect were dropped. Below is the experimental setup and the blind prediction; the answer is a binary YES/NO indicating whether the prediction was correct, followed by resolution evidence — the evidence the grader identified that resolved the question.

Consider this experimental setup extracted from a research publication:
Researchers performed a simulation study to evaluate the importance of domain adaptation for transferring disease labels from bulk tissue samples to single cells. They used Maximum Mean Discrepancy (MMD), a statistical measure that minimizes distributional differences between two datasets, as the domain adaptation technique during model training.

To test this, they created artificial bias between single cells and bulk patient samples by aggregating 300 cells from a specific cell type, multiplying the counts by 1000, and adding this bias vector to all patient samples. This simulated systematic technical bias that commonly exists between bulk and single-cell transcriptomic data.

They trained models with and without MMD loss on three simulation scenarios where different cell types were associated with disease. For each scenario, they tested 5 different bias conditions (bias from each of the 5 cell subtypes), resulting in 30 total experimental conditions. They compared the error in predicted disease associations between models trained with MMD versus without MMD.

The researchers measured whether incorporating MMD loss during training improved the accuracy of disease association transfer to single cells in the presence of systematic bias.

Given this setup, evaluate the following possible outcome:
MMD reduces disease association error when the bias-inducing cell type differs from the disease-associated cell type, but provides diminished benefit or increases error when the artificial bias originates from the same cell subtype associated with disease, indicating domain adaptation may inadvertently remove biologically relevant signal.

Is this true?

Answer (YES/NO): NO